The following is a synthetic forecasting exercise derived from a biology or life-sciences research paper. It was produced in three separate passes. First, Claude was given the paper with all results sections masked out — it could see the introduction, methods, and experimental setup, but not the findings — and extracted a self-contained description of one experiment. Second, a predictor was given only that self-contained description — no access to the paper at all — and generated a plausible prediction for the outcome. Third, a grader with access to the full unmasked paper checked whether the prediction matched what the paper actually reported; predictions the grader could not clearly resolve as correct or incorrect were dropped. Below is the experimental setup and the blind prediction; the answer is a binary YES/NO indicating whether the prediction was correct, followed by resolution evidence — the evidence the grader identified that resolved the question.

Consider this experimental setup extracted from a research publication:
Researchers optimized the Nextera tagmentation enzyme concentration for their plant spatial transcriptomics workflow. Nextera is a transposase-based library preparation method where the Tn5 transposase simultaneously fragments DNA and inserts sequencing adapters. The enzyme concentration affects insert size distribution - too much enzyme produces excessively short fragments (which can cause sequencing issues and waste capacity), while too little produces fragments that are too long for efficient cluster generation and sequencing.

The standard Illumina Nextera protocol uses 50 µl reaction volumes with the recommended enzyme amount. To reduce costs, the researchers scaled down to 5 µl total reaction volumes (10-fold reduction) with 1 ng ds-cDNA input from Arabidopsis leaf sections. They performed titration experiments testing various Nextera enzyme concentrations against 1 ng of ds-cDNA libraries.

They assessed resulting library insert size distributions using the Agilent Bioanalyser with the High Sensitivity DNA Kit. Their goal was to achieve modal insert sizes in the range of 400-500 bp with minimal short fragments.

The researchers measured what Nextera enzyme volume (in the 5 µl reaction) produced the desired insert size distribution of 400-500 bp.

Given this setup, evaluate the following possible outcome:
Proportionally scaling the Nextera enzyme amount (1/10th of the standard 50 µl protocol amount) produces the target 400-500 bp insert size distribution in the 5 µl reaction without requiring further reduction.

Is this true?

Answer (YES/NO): NO